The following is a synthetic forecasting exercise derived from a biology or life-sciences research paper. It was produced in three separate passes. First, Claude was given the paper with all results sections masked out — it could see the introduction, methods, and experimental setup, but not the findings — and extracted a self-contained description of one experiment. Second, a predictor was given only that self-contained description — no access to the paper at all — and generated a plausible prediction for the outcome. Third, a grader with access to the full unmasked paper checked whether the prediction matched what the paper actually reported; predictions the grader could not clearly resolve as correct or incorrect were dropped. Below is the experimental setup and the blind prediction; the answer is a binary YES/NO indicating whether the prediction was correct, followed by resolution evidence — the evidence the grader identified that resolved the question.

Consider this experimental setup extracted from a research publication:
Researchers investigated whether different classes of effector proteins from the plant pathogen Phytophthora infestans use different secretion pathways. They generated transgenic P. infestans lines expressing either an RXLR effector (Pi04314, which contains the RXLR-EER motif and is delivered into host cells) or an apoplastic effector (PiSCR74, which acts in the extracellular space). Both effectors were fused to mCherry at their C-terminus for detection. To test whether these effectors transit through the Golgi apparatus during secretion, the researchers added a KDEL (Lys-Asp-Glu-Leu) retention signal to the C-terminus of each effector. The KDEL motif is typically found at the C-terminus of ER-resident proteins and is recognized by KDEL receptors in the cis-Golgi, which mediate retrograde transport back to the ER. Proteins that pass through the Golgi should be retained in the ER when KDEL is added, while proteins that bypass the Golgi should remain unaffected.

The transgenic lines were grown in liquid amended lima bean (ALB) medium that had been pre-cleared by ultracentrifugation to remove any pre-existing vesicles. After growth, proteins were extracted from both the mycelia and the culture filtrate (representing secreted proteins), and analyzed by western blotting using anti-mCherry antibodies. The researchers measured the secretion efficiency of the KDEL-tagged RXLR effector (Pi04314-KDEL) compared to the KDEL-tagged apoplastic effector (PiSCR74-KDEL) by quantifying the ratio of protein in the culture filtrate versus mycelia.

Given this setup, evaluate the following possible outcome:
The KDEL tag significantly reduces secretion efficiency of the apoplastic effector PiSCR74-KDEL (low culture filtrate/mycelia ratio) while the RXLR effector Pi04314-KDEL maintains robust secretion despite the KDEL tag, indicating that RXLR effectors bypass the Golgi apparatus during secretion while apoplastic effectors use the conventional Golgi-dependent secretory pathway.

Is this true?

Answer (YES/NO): YES